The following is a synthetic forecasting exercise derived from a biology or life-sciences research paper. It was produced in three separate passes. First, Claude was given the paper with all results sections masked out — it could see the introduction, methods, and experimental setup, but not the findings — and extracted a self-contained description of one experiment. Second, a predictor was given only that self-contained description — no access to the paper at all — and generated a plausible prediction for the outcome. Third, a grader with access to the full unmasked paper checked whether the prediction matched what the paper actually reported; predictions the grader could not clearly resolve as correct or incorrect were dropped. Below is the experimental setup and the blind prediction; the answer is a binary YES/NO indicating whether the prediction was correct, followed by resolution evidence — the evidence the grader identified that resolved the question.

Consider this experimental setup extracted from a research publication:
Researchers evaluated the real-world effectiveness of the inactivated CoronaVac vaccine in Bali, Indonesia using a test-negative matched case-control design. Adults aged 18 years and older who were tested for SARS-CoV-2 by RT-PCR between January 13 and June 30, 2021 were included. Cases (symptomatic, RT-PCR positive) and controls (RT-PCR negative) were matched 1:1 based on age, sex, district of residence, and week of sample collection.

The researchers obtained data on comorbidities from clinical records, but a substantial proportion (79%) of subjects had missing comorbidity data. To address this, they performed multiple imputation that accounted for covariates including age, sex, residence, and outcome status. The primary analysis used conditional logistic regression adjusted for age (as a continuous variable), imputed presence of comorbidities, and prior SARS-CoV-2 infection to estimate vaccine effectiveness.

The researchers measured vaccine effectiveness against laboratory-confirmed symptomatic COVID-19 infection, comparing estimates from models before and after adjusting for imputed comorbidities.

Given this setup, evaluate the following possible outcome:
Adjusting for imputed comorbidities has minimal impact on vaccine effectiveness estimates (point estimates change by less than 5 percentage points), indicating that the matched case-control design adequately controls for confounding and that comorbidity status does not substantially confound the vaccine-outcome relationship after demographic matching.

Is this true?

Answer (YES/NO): NO